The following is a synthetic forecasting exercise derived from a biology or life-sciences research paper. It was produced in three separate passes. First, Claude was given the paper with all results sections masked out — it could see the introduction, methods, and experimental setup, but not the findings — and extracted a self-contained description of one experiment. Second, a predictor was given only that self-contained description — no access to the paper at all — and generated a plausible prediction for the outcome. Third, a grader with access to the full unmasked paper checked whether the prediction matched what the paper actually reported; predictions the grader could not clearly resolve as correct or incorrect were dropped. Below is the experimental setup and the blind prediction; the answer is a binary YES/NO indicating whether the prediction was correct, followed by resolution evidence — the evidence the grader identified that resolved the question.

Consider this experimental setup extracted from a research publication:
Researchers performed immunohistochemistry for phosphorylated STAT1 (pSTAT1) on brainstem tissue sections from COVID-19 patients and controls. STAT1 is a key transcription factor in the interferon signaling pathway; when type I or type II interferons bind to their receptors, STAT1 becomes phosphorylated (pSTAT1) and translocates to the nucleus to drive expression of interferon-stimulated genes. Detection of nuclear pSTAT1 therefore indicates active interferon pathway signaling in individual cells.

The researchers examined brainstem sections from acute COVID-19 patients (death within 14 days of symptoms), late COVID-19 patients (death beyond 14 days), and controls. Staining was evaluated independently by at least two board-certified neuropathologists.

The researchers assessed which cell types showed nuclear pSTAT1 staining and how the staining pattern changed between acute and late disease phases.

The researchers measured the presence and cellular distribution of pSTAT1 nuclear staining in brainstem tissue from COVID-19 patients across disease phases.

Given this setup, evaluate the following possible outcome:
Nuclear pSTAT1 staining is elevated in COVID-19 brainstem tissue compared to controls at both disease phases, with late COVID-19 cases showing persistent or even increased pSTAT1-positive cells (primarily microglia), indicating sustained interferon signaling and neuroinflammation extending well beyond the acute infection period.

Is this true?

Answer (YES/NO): NO